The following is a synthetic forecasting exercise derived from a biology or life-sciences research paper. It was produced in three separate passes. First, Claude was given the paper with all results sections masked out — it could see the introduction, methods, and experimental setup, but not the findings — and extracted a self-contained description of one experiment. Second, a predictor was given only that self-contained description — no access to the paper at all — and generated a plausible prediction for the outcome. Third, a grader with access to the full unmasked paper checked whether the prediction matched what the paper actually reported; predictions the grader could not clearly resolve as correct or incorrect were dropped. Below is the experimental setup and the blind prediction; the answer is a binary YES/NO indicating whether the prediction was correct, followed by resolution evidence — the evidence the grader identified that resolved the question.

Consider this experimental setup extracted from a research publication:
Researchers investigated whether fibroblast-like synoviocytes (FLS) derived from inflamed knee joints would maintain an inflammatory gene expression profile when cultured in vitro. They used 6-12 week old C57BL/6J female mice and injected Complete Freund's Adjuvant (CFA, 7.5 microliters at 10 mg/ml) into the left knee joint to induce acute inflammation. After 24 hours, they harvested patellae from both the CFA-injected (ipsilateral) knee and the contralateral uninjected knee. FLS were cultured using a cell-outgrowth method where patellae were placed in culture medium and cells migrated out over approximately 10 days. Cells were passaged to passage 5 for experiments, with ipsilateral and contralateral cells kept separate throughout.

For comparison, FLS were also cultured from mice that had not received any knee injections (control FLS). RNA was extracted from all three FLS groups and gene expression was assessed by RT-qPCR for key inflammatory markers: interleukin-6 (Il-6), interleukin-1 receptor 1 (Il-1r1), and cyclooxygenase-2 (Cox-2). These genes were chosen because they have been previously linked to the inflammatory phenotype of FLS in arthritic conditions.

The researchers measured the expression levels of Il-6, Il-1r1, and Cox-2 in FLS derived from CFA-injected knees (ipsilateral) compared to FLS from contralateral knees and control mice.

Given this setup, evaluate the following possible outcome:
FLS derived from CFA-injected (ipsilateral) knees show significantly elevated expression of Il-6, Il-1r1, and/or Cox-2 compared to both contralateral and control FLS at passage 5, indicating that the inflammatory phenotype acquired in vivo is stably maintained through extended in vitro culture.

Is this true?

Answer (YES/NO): NO